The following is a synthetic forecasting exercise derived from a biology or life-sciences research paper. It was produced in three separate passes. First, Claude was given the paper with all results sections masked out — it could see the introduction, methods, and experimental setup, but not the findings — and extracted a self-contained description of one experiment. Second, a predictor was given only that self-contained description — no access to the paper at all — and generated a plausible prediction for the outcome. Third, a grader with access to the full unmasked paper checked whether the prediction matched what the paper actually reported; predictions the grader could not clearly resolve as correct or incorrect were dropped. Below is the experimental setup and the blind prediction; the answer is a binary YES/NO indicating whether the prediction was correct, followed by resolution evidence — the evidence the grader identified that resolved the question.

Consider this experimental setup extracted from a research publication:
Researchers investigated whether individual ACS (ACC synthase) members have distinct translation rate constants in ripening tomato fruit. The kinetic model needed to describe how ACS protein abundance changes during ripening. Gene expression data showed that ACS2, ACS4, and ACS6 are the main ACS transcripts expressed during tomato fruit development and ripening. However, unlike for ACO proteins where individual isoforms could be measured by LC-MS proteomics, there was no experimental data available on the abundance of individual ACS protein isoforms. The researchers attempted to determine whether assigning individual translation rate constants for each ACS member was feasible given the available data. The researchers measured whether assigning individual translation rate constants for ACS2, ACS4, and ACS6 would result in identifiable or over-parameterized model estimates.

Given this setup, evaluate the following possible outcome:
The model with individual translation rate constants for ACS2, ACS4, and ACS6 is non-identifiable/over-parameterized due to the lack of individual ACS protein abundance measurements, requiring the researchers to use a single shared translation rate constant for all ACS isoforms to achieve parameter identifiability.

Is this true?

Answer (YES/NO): YES